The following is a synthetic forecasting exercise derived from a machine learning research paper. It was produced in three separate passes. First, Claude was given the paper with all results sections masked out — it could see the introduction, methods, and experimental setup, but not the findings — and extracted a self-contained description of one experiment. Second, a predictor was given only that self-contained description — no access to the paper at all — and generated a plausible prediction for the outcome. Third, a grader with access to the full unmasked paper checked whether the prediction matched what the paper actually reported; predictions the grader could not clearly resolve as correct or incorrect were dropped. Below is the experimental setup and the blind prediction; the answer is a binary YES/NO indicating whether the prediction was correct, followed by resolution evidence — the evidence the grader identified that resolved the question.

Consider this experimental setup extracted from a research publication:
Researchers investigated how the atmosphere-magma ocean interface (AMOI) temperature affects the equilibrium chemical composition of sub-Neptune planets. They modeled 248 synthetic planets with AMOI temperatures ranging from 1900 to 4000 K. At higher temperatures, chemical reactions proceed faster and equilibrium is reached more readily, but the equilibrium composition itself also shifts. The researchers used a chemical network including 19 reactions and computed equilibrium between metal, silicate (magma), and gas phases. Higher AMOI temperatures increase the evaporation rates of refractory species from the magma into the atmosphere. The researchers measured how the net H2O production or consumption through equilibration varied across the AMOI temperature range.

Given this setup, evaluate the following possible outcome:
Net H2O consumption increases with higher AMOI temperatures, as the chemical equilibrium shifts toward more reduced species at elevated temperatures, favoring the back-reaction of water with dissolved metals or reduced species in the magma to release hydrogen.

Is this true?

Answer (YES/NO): NO